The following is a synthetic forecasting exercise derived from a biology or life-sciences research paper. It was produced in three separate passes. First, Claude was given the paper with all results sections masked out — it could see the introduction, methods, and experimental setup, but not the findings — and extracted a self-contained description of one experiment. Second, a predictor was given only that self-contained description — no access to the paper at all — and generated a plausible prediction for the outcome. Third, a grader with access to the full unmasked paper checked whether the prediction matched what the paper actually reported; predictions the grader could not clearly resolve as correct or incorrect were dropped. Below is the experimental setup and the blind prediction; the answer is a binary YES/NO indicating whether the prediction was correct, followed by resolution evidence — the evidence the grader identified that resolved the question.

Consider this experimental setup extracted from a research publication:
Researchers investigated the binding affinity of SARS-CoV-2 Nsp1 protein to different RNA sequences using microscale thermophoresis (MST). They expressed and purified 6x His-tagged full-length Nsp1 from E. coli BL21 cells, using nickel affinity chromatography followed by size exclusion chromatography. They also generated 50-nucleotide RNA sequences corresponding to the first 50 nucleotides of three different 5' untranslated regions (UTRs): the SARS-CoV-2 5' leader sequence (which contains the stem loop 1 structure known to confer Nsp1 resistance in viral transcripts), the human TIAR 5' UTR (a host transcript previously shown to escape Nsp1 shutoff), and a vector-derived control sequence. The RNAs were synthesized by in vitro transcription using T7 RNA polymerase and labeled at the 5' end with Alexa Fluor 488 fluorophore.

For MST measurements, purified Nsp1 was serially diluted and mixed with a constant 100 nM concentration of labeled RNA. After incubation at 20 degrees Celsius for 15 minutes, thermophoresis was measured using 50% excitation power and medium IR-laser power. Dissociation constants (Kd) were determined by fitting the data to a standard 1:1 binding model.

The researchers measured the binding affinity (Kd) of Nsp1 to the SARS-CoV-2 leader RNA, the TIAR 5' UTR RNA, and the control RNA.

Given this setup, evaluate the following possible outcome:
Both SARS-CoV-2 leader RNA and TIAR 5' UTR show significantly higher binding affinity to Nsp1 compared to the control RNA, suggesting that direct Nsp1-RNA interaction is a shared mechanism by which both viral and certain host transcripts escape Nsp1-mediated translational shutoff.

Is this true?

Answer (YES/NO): YES